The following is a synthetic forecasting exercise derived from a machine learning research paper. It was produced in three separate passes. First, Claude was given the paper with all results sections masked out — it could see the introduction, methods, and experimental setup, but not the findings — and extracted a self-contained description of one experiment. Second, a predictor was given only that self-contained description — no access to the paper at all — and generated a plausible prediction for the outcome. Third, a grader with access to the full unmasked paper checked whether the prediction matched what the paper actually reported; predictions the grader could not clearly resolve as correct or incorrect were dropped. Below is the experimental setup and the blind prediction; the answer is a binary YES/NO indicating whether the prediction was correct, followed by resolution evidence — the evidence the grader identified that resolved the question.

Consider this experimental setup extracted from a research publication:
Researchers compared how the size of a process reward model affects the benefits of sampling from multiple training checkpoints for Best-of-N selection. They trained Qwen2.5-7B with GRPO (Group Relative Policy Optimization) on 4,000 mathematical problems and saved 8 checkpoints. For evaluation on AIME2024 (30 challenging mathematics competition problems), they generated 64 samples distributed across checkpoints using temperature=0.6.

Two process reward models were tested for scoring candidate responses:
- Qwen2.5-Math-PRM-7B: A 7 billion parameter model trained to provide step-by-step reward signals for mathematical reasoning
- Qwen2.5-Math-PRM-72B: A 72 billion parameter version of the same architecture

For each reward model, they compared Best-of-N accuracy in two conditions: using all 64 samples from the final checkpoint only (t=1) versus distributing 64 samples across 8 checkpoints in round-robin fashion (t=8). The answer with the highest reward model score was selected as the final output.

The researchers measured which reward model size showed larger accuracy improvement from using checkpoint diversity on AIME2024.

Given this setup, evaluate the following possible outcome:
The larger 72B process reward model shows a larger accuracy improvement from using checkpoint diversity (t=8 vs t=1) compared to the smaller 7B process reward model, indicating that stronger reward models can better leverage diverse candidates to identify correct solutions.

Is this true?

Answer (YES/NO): NO